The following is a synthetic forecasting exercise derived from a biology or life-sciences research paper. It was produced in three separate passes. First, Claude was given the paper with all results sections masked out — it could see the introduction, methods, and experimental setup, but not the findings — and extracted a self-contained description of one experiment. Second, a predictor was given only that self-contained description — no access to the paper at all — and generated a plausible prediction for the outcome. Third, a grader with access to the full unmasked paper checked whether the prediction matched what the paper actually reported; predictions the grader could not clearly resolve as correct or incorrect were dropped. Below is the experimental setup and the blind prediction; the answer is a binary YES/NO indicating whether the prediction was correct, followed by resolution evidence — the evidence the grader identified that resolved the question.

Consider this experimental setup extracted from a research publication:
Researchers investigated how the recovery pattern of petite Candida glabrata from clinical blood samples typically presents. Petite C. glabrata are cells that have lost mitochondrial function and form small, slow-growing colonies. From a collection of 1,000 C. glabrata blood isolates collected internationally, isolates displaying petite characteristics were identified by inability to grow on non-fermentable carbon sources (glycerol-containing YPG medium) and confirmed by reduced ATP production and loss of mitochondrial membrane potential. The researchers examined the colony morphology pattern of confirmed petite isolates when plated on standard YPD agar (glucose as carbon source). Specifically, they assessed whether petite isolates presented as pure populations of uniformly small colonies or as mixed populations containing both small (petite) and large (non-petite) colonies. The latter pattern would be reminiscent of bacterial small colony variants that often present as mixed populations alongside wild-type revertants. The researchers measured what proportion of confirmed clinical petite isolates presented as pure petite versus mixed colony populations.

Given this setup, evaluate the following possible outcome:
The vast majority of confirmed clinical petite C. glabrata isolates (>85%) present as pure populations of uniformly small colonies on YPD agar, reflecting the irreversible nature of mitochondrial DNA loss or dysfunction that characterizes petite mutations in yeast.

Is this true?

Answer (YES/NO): NO